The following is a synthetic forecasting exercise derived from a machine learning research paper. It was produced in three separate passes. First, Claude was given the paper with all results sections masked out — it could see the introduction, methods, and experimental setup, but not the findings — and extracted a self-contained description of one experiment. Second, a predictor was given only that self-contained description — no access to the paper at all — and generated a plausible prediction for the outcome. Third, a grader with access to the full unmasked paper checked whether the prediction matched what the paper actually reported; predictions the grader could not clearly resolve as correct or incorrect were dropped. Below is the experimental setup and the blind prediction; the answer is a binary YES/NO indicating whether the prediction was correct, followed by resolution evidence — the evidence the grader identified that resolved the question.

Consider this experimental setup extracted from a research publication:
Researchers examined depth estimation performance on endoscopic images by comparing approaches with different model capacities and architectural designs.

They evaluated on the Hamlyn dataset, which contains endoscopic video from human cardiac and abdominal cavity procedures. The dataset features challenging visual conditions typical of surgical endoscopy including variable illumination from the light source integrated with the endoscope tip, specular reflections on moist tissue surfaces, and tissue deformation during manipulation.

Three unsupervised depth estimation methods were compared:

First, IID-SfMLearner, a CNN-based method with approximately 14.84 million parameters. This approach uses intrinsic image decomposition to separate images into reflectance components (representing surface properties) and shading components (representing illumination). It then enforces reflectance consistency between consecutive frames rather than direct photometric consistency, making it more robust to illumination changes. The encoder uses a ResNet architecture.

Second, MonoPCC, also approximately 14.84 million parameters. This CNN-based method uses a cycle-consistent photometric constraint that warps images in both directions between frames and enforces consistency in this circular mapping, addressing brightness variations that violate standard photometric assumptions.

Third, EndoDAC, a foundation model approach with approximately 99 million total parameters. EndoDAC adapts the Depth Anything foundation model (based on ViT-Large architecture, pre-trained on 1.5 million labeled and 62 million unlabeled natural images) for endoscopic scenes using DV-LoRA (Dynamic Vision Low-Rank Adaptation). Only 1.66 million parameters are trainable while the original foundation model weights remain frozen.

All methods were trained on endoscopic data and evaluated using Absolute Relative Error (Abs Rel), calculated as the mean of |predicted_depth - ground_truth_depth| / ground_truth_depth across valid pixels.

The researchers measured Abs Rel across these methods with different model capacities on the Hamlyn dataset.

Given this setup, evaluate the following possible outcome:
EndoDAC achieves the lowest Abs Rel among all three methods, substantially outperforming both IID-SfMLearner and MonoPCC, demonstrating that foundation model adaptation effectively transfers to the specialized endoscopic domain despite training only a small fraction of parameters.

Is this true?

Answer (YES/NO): NO